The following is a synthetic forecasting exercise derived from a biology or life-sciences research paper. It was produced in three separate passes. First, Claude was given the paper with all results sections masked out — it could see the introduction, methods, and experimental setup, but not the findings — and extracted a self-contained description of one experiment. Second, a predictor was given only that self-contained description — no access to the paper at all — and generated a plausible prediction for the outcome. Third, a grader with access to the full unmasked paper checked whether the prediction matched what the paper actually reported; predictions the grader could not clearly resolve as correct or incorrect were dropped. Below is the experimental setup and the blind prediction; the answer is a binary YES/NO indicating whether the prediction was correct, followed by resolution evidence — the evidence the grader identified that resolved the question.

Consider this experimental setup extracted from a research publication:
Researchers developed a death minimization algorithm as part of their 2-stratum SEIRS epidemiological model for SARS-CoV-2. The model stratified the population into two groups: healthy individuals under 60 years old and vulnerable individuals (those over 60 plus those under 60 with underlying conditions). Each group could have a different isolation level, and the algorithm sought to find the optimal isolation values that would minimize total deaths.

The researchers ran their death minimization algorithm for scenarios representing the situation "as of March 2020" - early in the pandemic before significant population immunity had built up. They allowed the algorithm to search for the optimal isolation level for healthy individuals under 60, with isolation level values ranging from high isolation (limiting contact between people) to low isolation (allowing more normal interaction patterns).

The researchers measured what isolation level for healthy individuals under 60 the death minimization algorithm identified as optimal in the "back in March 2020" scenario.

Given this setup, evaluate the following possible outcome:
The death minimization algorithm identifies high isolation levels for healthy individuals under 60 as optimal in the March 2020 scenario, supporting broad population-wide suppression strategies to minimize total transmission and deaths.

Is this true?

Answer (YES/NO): NO